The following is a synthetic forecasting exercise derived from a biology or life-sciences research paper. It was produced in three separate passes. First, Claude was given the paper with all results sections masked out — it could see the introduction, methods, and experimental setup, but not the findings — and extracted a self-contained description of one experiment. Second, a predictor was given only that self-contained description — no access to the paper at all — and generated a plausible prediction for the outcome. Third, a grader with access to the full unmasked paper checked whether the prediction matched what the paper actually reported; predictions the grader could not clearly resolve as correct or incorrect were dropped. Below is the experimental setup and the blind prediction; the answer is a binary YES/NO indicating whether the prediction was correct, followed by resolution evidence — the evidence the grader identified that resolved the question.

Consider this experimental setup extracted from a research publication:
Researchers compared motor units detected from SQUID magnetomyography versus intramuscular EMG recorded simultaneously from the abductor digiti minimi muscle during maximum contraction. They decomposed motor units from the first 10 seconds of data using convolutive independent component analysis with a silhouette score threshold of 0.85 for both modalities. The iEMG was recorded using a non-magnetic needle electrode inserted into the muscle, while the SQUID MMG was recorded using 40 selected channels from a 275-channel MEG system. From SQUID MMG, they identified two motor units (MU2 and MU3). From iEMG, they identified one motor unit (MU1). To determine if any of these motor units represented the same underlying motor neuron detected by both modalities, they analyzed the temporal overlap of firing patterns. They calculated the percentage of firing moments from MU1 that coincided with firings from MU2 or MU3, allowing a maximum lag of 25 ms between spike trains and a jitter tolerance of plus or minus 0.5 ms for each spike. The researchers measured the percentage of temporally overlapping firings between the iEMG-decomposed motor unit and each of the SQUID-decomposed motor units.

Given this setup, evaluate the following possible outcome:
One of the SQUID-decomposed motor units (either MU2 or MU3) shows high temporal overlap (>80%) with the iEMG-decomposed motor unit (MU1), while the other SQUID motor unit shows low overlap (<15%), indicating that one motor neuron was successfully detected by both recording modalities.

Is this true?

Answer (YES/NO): NO